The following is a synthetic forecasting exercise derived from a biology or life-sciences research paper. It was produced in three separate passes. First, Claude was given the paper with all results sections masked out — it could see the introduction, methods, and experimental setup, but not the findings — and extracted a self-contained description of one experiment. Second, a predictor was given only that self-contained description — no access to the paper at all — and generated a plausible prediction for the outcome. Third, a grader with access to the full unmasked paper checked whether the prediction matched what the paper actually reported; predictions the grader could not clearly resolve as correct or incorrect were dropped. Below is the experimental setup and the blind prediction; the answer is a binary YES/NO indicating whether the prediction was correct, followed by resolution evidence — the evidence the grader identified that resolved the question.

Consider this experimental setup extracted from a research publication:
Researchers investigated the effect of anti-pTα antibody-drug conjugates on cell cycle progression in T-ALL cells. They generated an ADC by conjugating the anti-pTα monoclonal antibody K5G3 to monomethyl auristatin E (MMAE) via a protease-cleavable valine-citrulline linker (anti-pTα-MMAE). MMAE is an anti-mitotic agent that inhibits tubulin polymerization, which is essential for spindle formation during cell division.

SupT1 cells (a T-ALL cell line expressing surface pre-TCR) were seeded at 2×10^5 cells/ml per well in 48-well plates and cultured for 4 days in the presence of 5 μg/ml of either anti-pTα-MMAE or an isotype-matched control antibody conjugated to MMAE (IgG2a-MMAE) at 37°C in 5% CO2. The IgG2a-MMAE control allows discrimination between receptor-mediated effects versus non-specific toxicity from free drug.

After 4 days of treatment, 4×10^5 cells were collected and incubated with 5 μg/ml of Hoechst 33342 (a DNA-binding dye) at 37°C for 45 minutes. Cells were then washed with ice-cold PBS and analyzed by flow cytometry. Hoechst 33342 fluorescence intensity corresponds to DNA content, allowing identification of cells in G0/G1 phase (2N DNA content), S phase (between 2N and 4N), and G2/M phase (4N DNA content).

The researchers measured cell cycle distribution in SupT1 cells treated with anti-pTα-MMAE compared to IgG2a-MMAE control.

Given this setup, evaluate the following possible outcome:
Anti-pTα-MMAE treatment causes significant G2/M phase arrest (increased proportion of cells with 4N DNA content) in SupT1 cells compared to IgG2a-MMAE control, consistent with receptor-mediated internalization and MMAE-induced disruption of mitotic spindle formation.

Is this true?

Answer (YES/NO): YES